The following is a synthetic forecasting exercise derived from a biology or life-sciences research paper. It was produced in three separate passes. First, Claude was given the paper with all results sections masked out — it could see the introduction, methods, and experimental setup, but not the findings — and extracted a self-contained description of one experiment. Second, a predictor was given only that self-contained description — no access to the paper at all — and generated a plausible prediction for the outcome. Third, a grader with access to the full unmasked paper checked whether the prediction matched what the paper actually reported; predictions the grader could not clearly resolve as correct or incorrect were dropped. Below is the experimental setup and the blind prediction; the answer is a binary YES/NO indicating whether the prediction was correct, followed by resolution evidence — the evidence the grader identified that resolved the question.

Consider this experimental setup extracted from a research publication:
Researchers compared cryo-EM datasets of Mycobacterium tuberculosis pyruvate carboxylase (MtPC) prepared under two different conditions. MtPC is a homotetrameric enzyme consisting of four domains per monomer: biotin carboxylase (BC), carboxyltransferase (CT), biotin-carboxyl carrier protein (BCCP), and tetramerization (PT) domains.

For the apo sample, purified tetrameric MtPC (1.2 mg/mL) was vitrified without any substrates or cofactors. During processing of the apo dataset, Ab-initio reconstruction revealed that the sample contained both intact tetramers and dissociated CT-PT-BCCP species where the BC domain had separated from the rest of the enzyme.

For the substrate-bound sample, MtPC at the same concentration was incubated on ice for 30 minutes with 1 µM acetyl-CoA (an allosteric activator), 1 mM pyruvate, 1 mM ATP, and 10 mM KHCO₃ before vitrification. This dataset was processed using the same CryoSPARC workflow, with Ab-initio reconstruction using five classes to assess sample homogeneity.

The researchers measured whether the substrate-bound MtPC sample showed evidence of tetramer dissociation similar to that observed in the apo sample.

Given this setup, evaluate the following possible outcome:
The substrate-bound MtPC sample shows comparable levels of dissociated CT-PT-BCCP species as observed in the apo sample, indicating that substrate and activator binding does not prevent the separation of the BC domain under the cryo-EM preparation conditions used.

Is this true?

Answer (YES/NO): NO